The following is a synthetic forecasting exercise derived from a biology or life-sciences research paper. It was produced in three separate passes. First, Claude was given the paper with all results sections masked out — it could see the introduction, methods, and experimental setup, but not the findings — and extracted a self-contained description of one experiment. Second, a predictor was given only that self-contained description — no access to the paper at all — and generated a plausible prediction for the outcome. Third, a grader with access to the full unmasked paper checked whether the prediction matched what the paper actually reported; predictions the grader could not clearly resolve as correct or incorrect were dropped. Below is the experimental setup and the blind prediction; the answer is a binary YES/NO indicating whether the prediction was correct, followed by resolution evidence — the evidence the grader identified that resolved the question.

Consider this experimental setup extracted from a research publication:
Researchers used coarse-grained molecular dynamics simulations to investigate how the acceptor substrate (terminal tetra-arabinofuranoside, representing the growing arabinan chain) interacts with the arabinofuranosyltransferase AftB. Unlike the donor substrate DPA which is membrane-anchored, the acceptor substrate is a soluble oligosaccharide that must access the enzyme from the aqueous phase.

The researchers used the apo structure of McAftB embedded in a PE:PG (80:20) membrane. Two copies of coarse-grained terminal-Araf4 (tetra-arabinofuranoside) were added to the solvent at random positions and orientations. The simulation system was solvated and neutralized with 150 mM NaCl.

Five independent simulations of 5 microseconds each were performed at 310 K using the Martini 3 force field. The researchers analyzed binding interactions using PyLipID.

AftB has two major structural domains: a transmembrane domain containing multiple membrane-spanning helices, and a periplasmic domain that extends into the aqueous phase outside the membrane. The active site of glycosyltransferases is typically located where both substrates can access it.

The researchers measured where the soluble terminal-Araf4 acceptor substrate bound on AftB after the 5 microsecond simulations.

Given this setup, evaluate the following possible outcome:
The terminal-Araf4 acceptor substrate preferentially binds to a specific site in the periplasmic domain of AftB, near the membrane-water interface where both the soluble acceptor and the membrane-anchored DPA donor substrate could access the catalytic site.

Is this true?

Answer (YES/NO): NO